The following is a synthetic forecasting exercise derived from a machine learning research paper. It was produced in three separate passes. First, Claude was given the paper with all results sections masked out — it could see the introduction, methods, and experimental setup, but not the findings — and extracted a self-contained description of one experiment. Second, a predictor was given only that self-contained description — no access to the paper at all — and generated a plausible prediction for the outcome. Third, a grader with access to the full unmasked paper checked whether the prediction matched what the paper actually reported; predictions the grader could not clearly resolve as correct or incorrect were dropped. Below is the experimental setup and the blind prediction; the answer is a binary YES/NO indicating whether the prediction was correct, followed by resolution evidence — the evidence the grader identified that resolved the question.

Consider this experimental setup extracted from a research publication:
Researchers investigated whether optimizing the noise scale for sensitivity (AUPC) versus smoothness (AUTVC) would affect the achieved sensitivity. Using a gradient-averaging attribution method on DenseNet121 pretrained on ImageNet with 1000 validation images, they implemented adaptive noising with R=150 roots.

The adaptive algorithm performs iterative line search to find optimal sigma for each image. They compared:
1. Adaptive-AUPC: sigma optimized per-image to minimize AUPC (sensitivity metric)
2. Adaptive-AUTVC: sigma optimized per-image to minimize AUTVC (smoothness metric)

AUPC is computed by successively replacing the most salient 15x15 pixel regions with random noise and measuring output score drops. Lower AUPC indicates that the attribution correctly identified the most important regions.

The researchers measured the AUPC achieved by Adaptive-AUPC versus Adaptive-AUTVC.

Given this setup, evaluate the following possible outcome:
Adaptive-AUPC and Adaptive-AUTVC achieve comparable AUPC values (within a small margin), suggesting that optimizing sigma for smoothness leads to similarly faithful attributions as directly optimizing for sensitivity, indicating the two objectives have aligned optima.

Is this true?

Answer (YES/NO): NO